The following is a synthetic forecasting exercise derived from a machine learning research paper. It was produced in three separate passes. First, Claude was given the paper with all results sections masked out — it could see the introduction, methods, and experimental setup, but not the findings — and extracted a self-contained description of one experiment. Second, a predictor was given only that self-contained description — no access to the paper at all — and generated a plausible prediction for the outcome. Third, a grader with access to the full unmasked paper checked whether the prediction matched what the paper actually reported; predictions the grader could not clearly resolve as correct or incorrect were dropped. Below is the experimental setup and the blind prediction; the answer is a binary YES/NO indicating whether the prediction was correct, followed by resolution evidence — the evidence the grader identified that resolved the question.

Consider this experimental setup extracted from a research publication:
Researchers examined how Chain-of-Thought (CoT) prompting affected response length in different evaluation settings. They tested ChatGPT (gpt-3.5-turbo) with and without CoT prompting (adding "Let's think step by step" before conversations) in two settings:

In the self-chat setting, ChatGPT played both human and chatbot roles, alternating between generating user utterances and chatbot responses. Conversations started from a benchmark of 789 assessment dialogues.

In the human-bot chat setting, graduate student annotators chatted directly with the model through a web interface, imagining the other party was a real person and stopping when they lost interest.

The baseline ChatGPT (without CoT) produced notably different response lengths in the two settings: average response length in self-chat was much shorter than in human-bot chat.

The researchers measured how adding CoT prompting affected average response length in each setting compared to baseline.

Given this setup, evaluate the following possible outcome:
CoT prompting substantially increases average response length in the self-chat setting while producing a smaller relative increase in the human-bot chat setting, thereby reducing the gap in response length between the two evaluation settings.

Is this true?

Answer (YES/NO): NO